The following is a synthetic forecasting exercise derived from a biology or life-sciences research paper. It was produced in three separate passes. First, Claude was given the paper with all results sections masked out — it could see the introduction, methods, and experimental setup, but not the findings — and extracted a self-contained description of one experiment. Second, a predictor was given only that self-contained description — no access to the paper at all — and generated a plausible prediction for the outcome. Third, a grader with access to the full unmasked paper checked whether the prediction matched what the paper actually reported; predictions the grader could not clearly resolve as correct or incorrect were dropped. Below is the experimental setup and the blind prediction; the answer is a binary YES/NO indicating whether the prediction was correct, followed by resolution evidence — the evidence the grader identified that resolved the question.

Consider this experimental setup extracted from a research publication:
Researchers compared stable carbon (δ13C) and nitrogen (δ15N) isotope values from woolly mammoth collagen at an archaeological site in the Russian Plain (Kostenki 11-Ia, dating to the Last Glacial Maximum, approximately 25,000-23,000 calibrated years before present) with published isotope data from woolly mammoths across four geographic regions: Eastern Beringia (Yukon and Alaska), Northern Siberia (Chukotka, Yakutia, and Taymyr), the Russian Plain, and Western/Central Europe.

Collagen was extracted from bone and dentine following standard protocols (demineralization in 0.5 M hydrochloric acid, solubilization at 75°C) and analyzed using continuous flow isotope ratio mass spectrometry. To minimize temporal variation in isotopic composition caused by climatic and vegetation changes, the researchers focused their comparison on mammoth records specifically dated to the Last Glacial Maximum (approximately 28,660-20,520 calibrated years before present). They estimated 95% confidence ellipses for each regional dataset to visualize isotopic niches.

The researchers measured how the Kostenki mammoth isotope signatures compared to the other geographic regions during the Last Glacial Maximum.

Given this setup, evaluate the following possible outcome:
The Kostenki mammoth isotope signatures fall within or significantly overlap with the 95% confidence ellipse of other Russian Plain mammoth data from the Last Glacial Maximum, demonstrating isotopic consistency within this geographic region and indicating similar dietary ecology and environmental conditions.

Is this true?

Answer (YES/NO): YES